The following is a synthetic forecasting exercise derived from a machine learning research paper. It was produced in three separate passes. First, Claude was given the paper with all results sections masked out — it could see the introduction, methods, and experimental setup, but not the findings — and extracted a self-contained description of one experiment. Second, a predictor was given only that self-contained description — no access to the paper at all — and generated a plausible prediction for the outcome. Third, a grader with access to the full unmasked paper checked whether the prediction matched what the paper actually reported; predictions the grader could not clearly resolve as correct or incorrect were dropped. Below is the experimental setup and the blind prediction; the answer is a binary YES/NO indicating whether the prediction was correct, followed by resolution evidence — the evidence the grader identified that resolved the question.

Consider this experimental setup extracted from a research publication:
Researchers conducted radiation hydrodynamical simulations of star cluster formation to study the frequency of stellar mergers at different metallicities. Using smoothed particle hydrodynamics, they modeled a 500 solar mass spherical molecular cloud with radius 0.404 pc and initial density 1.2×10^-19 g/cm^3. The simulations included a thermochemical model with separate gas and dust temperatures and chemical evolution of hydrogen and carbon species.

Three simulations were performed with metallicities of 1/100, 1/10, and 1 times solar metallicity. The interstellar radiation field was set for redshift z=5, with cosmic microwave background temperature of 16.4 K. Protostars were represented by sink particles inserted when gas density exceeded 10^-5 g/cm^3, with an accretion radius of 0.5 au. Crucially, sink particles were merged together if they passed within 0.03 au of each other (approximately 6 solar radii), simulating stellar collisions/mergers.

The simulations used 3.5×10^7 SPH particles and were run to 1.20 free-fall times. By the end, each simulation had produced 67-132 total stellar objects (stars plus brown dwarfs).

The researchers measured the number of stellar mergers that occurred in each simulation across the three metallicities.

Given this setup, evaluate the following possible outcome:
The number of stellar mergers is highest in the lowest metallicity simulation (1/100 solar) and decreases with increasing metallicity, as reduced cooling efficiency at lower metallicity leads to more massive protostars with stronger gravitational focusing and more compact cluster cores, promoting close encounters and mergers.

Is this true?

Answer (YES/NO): NO